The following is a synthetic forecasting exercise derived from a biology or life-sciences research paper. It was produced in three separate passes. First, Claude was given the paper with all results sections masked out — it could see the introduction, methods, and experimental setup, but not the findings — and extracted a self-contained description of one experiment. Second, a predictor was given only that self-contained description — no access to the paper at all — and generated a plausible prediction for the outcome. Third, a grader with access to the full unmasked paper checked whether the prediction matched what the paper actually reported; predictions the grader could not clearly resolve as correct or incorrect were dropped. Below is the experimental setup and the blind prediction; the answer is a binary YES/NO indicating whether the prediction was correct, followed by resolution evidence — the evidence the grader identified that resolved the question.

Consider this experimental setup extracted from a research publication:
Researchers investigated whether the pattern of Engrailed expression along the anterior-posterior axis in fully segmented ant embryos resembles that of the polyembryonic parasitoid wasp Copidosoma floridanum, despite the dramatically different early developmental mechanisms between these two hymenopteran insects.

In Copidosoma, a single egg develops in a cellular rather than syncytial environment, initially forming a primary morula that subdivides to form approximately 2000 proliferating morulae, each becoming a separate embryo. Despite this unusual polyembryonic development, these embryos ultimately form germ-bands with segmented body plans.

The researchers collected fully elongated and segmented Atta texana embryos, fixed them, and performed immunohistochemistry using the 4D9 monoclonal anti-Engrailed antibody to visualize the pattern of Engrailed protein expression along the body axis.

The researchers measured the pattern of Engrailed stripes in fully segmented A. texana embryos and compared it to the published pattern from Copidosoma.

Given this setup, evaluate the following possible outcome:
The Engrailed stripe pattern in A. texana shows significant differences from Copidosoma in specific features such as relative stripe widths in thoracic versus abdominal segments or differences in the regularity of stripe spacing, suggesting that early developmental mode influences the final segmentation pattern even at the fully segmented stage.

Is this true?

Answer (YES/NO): NO